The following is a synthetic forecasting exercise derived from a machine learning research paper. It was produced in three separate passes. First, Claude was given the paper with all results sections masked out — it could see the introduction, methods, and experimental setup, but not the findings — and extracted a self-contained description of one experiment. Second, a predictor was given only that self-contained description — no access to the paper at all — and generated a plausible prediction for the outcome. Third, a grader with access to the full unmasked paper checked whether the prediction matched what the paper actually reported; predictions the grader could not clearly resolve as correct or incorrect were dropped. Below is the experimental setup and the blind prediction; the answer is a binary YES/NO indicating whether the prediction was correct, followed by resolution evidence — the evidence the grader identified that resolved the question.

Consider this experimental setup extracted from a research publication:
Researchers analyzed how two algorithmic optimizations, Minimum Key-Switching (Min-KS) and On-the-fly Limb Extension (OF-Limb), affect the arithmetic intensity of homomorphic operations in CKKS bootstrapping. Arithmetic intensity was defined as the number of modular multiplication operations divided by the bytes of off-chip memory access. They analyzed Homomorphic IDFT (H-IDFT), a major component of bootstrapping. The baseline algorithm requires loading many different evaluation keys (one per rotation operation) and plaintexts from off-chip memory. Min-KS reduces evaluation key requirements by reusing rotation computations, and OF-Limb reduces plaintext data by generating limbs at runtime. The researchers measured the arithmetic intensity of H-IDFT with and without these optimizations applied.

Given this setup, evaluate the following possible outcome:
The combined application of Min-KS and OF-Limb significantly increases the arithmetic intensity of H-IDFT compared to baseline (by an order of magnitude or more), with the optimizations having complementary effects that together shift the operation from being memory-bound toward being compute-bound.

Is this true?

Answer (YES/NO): YES